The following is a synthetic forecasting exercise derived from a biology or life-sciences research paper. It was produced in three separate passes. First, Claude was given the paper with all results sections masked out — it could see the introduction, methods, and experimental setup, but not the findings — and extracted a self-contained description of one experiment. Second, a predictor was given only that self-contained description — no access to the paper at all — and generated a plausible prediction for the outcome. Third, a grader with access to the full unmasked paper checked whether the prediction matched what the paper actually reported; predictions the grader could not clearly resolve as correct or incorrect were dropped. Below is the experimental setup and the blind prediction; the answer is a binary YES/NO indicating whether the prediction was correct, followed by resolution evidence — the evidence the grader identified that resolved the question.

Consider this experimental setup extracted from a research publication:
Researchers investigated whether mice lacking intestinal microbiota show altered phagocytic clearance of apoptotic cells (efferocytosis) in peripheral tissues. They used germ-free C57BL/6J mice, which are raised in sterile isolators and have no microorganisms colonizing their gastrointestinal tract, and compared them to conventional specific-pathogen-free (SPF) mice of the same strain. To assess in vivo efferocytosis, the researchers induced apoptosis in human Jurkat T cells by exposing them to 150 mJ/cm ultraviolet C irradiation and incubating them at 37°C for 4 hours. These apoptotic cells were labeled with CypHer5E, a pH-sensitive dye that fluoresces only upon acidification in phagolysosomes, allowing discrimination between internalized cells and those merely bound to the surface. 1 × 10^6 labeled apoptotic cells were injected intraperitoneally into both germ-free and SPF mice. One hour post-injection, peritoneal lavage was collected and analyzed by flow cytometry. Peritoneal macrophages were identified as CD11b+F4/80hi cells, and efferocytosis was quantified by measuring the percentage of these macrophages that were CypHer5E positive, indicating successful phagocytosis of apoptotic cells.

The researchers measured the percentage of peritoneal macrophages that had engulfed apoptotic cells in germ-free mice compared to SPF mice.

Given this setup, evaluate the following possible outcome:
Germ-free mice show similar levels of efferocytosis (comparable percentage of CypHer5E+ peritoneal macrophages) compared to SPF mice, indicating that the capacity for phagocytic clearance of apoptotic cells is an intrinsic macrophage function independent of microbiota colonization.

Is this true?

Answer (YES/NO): NO